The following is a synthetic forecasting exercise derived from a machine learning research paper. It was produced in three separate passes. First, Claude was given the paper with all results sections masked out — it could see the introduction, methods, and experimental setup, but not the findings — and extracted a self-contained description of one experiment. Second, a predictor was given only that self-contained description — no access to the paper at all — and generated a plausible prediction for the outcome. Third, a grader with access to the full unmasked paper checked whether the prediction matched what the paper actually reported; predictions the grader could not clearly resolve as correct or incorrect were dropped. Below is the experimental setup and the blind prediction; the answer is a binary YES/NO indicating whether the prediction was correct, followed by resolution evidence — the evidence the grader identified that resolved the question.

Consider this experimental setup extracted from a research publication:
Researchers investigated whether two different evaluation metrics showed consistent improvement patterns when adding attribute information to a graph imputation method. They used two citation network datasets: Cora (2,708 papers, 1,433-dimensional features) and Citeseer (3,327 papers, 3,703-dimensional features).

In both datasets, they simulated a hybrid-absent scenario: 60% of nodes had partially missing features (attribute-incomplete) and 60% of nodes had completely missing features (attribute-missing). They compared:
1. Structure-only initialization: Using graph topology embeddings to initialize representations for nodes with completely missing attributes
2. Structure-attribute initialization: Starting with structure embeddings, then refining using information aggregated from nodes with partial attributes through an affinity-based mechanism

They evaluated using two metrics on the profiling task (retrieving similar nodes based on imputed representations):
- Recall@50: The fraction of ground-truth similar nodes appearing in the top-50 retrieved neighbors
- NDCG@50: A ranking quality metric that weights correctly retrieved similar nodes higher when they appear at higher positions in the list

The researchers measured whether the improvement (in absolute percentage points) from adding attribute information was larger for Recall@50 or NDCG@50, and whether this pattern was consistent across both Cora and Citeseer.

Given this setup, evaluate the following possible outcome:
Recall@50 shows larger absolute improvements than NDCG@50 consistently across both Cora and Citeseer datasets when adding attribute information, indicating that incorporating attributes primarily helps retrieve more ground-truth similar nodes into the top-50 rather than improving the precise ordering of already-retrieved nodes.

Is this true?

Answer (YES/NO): NO